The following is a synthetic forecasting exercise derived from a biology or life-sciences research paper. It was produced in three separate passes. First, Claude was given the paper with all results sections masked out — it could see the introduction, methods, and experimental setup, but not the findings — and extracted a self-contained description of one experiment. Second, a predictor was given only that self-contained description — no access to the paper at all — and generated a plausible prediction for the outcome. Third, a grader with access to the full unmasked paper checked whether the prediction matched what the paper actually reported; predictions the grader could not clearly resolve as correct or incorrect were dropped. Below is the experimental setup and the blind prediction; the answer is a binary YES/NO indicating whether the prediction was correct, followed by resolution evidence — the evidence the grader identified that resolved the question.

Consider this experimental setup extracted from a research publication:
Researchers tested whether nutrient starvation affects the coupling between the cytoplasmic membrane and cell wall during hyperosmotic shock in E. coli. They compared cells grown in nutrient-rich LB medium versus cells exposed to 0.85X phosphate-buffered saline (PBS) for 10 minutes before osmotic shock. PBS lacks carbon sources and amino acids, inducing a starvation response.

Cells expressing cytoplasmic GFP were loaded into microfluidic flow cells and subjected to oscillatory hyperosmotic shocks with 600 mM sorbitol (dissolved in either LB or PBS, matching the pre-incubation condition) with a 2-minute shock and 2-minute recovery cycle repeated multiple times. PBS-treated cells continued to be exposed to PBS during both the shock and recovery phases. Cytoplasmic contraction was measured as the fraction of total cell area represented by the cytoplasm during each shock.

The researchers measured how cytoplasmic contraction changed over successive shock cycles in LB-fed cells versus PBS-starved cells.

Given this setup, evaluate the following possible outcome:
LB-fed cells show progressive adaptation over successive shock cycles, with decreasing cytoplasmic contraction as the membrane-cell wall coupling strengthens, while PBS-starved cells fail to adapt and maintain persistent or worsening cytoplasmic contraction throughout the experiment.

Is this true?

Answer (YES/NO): YES